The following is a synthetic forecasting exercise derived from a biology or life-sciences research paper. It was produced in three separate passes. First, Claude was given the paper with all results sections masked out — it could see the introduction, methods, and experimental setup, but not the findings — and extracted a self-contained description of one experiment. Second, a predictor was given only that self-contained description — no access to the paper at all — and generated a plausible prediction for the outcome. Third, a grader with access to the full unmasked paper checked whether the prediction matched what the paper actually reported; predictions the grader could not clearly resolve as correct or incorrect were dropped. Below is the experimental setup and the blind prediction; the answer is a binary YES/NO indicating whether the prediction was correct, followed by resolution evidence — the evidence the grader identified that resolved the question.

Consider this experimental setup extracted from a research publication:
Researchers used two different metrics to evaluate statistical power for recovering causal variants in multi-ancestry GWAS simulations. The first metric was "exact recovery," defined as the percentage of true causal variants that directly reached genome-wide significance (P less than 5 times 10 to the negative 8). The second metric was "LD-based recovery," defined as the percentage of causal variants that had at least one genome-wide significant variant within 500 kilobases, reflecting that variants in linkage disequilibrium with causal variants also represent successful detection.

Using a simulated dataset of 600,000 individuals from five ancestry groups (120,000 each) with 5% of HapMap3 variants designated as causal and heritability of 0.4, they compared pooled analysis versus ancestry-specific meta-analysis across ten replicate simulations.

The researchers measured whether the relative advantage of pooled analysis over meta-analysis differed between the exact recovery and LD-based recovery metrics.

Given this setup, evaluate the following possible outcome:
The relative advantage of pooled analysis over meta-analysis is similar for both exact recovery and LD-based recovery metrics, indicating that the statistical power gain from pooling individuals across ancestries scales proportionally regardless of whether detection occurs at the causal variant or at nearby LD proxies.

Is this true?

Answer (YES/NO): NO